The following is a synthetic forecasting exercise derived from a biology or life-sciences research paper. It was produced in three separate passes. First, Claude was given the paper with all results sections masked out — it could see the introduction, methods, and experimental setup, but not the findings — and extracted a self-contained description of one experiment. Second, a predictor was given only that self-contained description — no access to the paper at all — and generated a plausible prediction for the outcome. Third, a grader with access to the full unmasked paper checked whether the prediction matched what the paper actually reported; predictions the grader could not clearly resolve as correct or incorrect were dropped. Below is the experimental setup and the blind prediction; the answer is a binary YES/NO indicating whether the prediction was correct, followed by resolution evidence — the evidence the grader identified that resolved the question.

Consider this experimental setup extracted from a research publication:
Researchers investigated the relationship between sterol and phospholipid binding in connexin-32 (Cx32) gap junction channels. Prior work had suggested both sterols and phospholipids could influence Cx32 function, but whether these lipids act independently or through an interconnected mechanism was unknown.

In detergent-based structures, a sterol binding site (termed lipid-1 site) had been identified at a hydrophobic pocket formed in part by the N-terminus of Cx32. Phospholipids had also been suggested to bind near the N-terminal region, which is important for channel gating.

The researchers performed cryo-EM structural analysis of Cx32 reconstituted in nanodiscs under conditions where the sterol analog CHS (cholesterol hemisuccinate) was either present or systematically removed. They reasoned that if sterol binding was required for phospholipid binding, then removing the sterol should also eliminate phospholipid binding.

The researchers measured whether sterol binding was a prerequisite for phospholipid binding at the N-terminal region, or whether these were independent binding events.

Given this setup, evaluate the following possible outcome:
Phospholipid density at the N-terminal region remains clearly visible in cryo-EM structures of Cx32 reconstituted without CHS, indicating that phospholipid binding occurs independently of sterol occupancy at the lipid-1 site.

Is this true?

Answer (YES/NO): NO